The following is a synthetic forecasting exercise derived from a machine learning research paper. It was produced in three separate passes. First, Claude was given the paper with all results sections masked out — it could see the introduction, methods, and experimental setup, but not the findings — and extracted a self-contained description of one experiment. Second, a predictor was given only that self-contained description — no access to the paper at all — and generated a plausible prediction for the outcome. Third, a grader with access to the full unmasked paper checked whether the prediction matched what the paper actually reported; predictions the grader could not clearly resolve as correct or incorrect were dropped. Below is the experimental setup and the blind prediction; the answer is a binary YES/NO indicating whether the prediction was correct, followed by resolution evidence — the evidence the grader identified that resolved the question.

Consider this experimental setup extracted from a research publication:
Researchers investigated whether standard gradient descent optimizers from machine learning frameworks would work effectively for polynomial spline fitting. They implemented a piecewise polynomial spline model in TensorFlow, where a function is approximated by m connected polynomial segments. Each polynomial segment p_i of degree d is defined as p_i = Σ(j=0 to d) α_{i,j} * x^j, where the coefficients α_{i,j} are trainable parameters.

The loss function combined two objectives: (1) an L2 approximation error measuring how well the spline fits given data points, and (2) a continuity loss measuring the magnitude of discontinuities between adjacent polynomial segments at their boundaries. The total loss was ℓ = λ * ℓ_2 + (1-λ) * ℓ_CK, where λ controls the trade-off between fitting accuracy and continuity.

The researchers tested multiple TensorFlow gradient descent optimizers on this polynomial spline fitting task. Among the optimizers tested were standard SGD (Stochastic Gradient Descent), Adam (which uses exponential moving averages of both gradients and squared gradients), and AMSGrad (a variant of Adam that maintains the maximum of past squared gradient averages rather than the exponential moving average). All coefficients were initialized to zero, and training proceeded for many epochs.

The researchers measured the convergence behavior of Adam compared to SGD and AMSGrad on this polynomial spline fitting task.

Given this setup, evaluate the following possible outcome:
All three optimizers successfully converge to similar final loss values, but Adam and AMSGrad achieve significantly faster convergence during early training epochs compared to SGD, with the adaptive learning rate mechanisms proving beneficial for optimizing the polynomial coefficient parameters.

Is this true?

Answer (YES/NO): NO